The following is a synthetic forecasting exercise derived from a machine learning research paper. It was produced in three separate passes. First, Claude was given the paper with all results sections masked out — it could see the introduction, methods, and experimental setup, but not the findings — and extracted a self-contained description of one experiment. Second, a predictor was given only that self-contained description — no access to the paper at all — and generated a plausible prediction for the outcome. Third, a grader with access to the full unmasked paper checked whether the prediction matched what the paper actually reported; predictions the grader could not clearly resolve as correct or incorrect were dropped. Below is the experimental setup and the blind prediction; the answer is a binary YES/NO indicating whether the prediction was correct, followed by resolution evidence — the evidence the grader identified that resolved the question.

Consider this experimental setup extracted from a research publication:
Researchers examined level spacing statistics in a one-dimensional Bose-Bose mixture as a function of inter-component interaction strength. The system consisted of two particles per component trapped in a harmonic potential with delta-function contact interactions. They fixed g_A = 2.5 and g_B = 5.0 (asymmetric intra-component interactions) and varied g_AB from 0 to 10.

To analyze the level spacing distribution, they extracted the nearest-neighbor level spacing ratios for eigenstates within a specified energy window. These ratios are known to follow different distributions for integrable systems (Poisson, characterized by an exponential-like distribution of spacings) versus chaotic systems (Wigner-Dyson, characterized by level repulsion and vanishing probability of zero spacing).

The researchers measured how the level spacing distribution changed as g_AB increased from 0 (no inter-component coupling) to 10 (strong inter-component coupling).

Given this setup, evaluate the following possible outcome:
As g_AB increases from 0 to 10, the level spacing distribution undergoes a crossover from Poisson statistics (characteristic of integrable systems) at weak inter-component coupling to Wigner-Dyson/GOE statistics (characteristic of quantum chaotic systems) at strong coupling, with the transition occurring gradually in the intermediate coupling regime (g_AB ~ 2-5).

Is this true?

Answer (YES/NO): NO